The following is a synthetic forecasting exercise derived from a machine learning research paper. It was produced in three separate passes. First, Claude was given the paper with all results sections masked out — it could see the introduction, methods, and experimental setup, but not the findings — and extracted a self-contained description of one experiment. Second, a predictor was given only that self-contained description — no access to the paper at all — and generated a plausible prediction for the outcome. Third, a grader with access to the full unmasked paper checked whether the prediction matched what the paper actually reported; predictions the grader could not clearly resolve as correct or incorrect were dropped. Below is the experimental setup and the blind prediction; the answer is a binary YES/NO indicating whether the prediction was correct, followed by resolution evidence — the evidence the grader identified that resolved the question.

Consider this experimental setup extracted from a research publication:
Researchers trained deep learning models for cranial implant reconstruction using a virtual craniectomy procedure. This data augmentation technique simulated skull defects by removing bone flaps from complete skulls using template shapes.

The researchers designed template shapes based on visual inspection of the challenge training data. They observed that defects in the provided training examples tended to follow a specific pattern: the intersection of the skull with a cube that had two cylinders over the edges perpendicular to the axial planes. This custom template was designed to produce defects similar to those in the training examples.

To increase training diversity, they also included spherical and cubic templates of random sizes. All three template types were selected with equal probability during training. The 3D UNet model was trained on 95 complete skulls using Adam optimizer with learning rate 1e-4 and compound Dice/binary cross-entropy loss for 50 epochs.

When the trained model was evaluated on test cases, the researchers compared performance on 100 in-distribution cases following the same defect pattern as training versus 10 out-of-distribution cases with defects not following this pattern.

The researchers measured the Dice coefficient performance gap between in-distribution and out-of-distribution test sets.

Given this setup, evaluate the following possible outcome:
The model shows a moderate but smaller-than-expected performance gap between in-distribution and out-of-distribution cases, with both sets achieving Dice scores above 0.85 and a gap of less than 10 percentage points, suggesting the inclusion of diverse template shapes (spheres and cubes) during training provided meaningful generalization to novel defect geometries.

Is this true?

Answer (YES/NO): NO